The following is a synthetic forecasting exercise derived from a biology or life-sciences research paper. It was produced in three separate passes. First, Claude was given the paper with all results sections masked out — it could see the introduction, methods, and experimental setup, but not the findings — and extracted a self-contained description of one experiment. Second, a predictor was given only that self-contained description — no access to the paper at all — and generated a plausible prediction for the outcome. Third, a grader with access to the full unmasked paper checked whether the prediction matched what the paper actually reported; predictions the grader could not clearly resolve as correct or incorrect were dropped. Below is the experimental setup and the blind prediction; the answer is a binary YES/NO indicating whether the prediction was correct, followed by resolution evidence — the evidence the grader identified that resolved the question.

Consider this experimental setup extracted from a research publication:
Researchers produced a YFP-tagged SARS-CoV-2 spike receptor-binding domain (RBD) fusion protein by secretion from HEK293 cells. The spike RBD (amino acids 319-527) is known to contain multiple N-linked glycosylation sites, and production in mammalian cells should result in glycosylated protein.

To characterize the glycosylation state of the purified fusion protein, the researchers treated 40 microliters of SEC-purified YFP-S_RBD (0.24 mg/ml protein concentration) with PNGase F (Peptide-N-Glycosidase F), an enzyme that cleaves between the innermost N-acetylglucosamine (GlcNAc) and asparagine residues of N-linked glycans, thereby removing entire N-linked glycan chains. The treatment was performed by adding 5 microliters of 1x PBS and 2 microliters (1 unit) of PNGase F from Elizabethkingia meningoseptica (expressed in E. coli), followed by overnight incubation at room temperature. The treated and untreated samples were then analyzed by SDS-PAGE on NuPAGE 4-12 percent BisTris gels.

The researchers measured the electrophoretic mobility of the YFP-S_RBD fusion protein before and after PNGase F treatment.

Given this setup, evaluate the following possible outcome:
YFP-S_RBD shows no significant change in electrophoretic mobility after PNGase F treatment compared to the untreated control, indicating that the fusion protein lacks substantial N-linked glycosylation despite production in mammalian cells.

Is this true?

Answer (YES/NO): NO